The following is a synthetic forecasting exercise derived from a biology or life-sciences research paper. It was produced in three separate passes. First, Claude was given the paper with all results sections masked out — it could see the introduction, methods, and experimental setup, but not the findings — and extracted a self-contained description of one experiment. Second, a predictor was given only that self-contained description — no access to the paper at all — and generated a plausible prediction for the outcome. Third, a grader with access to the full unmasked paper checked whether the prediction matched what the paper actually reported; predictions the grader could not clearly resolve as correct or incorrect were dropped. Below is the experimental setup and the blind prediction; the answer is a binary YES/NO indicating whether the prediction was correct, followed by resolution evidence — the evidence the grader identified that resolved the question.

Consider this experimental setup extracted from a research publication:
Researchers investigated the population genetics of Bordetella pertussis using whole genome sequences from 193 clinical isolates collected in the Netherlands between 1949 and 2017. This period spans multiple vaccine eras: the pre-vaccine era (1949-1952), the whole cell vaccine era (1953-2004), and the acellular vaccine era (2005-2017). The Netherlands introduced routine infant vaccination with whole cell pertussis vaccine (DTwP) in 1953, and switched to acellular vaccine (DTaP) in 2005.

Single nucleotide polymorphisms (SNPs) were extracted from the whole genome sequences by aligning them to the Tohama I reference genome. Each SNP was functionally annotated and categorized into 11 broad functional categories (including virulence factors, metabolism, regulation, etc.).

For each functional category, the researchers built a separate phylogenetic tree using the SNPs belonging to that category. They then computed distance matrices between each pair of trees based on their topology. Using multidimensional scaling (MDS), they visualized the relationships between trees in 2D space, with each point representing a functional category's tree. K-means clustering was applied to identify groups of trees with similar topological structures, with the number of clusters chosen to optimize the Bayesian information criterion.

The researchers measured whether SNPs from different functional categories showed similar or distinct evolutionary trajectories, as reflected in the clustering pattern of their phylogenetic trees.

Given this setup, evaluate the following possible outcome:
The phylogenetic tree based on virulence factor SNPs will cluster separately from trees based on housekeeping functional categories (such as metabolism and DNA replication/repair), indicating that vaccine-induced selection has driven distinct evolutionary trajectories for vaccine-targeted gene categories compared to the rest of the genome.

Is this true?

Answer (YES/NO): NO